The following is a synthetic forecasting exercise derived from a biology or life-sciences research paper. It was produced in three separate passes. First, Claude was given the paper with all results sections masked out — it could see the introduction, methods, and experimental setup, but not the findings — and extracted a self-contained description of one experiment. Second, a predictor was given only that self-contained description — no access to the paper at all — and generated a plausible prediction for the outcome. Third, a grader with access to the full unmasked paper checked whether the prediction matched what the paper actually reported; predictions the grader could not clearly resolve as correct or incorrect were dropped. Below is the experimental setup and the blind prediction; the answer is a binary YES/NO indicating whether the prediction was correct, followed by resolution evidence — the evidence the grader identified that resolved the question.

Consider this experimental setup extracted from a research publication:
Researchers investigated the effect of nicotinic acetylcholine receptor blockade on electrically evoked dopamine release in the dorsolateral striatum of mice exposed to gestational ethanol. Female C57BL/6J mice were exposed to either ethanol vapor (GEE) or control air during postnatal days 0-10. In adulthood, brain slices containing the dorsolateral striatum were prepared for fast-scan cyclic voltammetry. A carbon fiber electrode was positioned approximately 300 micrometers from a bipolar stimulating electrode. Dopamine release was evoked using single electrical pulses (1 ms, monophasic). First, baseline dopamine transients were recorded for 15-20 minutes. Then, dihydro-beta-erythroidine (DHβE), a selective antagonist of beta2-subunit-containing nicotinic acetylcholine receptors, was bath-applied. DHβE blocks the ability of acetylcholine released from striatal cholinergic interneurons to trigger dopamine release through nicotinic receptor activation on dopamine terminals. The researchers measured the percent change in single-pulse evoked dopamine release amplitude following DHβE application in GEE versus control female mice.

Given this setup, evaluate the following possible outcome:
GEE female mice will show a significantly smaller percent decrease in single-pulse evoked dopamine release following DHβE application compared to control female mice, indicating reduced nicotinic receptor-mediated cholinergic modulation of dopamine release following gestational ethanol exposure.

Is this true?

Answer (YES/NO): NO